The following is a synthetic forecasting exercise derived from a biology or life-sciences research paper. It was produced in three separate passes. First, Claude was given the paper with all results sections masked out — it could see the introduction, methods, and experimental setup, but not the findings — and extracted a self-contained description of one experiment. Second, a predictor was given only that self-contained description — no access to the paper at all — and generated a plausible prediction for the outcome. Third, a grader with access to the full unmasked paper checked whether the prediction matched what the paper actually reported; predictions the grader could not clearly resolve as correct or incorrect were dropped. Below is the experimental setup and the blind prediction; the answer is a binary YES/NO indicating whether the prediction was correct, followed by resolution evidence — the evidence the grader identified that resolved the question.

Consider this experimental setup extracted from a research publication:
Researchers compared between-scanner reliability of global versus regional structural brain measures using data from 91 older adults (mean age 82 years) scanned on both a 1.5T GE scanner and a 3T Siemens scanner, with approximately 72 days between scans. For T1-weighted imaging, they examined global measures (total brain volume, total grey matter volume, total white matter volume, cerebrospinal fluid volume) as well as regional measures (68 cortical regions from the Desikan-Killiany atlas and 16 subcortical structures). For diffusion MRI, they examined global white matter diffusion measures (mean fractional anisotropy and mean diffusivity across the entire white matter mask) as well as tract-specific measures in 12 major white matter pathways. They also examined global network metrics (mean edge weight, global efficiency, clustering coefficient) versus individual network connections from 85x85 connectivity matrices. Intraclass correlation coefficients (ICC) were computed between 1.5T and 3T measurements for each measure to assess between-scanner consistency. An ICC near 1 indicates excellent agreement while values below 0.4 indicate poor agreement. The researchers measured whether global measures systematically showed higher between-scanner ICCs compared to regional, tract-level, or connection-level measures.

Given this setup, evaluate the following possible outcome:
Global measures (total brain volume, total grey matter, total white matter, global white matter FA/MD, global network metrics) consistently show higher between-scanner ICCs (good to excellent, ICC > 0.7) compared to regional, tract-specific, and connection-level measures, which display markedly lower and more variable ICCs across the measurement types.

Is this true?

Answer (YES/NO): NO